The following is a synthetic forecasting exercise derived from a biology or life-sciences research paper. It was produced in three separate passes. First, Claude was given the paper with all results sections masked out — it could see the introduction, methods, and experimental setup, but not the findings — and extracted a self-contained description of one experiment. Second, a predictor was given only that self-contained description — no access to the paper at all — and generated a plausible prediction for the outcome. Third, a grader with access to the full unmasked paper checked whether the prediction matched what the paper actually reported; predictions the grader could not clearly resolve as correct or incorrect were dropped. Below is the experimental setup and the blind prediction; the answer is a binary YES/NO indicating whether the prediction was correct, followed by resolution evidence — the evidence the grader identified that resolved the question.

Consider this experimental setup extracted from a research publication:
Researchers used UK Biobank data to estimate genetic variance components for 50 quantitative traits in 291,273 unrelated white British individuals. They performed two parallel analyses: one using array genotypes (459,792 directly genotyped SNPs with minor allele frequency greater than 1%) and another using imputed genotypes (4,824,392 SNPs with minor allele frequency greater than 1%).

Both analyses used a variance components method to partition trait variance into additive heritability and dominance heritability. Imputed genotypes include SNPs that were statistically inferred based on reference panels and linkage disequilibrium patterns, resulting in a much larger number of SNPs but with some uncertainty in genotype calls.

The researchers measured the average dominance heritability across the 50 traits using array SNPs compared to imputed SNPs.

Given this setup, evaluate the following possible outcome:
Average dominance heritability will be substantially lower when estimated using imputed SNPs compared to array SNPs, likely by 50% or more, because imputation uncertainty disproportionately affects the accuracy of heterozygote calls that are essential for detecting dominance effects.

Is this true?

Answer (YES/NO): NO